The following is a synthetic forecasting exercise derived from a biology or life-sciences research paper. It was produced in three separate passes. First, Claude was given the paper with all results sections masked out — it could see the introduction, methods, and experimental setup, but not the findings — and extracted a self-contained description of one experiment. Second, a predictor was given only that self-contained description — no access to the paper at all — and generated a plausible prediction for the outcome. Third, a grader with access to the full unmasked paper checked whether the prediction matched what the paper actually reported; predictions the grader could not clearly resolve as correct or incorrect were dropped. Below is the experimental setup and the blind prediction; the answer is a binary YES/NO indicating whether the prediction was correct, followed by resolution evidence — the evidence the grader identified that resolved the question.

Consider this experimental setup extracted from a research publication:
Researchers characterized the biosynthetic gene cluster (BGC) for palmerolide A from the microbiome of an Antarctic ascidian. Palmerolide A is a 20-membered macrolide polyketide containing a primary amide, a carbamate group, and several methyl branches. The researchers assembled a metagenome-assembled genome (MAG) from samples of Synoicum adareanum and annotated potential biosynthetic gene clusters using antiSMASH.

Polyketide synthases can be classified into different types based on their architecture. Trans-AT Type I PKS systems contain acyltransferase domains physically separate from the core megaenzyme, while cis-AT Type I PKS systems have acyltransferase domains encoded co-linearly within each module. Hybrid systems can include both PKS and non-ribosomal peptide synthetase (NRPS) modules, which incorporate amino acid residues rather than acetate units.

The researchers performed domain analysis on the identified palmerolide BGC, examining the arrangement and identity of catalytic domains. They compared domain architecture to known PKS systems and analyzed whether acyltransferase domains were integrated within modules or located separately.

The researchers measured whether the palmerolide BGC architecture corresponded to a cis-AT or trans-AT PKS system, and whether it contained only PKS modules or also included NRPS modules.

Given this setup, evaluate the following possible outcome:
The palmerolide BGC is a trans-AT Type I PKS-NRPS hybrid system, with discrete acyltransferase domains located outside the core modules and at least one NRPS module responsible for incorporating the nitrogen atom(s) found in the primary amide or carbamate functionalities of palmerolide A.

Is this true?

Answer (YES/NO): YES